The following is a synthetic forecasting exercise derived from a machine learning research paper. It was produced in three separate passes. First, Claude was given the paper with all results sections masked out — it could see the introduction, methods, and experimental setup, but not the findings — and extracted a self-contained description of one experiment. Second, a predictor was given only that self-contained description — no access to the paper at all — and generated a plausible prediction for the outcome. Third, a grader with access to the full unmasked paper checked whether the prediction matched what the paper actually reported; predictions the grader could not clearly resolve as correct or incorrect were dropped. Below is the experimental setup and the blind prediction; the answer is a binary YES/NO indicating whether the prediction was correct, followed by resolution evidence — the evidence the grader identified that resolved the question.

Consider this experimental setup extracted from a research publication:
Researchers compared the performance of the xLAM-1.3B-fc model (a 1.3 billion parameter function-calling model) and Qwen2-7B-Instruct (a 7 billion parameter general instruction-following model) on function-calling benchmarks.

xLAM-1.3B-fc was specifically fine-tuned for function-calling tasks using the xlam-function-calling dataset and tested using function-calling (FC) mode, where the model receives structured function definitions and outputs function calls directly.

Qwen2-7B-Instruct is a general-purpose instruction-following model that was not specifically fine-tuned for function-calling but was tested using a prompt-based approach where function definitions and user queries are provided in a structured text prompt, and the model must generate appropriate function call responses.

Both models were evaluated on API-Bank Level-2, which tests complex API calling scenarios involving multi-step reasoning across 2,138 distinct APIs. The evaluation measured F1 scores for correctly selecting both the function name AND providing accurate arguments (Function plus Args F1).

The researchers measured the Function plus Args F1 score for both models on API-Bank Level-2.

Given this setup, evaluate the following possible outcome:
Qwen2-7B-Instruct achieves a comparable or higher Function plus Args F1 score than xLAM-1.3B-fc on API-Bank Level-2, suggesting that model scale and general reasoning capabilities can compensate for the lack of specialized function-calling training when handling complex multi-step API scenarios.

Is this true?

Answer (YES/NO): NO